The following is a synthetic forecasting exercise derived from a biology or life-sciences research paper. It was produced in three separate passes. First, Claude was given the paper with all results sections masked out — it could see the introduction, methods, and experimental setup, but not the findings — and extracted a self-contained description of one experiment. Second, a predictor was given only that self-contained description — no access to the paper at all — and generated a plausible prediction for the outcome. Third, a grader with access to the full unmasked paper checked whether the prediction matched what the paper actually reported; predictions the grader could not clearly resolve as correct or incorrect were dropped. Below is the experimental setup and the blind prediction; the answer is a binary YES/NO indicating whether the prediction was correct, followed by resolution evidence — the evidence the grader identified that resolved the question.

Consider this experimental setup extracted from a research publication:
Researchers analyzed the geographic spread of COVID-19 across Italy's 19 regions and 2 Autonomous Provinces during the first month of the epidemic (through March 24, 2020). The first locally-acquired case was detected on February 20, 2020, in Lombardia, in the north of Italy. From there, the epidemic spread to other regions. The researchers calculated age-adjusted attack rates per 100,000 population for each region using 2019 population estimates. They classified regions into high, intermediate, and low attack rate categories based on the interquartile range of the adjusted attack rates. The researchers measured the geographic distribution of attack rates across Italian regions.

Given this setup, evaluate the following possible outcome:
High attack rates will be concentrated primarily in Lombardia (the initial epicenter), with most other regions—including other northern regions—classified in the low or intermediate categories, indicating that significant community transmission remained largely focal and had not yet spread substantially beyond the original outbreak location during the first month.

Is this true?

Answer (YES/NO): NO